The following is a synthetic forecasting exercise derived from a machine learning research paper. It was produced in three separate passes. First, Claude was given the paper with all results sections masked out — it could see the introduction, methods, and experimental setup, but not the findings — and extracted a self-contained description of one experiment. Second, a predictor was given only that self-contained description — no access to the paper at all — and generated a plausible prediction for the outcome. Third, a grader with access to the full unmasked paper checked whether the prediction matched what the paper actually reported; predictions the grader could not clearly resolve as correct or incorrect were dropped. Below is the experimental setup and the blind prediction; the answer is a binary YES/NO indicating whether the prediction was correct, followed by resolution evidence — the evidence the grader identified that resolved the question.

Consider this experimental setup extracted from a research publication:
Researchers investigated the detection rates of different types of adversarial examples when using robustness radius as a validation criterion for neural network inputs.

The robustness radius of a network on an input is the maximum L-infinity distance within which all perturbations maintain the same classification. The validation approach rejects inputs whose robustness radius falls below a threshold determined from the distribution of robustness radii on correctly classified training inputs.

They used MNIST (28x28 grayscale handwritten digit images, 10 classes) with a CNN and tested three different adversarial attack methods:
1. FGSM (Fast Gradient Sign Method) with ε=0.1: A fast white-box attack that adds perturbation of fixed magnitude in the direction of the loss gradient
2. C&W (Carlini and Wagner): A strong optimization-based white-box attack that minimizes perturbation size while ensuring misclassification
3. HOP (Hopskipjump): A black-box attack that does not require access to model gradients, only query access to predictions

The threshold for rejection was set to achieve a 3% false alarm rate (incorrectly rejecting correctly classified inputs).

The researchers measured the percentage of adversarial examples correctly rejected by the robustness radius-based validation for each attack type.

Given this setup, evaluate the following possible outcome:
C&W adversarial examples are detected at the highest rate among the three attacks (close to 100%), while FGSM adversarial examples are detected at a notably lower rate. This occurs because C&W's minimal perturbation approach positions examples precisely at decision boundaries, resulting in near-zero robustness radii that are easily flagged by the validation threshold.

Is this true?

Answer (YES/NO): YES